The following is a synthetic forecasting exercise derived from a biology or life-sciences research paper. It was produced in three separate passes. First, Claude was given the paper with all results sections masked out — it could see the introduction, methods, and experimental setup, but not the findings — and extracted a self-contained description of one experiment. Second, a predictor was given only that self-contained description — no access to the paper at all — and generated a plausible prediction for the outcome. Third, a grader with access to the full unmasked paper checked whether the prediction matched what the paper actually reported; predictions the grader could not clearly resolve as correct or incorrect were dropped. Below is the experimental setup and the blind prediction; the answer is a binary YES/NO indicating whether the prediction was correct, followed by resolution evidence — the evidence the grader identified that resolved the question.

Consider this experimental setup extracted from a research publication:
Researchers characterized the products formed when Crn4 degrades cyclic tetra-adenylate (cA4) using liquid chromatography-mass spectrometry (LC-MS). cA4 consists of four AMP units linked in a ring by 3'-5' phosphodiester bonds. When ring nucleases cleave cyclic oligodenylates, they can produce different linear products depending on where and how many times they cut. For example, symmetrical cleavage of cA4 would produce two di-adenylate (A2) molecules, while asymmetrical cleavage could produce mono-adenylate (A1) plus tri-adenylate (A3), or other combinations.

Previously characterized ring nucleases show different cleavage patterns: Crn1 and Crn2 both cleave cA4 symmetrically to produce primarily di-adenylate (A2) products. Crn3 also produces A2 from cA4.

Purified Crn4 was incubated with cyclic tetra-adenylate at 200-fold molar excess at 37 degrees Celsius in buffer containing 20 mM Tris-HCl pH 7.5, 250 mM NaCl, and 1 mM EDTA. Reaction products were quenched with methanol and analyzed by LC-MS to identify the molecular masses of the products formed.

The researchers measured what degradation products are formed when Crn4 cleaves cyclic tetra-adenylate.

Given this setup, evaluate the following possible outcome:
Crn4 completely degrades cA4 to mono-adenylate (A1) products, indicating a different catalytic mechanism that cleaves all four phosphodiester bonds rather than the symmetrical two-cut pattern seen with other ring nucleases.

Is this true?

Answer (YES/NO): NO